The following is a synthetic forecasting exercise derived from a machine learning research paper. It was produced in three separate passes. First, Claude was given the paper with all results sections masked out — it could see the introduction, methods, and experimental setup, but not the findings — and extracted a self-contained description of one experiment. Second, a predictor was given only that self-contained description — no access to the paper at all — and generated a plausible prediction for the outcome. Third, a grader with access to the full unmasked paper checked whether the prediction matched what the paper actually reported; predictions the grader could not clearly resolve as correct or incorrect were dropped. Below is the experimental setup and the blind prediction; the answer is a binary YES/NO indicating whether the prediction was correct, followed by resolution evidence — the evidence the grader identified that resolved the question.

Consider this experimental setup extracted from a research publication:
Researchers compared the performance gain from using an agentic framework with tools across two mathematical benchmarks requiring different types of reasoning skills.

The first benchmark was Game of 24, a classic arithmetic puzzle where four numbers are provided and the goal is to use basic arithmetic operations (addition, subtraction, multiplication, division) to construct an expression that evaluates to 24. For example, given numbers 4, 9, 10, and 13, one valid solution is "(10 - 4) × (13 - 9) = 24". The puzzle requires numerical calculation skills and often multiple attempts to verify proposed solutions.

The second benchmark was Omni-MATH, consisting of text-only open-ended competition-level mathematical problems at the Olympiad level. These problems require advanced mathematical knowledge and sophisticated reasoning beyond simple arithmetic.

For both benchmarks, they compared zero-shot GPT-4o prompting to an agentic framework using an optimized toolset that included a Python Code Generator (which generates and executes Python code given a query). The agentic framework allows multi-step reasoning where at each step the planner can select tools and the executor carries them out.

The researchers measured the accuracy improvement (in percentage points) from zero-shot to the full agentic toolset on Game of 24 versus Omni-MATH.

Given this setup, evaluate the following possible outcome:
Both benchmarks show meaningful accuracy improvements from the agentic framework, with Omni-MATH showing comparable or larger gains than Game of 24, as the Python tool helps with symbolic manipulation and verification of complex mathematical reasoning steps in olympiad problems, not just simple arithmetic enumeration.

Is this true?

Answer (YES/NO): NO